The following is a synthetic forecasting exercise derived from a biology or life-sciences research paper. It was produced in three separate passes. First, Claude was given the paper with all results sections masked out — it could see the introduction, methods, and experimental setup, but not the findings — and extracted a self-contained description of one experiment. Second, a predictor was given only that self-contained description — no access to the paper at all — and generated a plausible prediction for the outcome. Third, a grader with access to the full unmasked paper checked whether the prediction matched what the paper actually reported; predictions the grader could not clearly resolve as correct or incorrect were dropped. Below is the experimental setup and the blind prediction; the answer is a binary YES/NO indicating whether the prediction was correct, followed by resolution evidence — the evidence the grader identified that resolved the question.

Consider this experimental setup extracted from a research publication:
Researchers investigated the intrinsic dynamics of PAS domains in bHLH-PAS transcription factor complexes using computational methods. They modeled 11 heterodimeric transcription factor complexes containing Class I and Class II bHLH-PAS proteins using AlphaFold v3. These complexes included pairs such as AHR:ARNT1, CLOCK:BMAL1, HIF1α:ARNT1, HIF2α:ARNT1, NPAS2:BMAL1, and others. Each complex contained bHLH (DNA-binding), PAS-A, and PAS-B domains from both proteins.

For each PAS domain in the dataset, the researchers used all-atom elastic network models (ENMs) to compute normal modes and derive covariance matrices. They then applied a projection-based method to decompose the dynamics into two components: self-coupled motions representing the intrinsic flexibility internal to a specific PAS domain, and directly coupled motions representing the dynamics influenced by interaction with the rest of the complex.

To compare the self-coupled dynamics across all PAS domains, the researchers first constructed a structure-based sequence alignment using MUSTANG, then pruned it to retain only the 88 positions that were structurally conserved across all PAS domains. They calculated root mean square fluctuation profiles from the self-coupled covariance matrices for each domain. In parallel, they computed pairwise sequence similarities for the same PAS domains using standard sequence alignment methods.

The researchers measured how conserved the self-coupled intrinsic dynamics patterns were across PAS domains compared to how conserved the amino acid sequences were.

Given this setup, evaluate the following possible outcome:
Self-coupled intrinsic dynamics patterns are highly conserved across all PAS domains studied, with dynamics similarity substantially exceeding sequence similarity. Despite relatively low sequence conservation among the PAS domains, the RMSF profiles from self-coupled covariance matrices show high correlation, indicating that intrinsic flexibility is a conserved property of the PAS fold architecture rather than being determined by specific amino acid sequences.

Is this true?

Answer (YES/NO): YES